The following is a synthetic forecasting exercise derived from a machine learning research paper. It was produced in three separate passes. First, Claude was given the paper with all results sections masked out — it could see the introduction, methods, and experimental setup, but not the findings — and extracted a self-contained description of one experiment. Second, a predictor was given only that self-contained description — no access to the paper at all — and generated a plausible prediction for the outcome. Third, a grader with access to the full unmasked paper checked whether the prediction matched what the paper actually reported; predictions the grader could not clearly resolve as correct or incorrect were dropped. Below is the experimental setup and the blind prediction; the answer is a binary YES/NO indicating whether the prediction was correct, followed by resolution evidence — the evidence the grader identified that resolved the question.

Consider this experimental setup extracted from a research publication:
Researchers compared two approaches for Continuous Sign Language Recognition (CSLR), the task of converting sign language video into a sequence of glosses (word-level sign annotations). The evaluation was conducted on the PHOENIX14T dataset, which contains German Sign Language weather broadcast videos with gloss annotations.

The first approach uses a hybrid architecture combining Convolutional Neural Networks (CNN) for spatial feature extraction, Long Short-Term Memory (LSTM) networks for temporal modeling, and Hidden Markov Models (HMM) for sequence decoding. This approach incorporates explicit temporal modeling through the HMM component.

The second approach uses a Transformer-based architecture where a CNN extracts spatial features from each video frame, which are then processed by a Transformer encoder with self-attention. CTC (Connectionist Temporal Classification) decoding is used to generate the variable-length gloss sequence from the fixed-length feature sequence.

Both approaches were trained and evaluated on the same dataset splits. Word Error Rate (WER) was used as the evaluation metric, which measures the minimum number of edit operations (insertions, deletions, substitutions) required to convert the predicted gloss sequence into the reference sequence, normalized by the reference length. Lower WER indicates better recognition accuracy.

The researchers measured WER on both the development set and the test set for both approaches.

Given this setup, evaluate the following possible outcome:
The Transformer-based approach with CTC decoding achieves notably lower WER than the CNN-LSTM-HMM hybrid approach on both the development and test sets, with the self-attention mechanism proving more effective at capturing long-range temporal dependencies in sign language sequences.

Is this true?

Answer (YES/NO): NO